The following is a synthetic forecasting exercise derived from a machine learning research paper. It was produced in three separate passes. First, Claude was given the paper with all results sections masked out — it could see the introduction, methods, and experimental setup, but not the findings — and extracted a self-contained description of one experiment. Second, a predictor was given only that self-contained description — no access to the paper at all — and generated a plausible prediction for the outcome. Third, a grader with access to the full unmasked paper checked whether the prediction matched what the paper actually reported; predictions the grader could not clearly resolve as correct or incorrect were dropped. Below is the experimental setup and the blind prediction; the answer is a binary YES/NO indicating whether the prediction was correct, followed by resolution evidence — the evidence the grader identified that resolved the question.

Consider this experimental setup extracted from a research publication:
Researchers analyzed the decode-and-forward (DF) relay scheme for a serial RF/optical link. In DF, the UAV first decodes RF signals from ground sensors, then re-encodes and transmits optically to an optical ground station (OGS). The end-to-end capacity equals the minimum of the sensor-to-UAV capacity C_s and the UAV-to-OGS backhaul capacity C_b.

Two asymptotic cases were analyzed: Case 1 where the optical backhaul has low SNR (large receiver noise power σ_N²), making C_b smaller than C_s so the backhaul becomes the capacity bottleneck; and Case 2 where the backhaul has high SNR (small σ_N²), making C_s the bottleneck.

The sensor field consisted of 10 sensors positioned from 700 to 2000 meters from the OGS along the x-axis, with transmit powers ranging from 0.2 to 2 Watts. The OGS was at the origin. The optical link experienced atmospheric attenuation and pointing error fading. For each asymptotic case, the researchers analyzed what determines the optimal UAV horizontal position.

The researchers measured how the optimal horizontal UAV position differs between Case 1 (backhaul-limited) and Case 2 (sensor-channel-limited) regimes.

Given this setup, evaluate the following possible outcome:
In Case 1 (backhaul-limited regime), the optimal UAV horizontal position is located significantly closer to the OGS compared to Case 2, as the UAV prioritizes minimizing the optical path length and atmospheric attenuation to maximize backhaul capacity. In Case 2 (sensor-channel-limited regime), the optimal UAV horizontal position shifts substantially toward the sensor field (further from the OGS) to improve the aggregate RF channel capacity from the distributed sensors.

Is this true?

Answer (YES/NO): YES